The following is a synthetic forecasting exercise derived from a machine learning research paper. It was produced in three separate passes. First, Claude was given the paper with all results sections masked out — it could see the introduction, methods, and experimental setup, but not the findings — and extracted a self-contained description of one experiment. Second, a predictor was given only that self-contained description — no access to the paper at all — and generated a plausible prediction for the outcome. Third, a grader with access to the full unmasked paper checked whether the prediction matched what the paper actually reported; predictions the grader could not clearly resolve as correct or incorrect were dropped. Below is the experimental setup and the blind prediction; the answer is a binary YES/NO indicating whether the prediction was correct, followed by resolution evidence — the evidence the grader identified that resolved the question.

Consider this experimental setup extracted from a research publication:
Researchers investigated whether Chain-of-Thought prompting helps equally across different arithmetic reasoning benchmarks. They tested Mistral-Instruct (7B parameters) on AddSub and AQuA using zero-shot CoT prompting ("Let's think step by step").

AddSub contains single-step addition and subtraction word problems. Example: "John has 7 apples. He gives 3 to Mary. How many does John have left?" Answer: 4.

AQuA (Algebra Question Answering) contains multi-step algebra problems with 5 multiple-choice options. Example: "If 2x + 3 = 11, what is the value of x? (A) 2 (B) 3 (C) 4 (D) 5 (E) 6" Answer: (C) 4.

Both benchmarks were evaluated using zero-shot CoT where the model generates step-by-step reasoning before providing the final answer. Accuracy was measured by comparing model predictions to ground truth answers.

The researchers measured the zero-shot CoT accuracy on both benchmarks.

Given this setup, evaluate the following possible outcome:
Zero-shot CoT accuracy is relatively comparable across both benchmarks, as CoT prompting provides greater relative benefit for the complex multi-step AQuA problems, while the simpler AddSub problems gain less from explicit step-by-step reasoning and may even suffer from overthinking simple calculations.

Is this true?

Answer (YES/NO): NO